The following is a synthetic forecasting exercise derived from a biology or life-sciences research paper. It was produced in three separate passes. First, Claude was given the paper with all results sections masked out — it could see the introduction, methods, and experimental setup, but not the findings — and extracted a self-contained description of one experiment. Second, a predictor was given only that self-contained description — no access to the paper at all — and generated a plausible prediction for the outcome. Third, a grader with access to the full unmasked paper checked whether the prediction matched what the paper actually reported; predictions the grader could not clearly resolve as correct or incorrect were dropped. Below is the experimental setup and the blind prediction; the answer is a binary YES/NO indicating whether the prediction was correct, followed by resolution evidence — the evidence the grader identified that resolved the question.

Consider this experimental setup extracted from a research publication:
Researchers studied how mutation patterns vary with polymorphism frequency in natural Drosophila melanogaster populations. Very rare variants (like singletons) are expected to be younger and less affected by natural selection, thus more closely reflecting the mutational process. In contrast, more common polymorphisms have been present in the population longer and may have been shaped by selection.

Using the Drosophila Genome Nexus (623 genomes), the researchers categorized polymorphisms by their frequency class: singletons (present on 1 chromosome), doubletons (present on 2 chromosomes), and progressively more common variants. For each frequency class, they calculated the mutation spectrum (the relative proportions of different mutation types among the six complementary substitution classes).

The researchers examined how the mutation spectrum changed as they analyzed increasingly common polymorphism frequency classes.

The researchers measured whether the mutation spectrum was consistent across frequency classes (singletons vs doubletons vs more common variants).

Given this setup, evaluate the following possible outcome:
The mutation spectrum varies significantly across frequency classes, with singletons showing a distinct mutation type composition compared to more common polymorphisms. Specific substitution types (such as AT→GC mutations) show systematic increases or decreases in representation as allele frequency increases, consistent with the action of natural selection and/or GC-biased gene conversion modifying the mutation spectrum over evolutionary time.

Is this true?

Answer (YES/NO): NO